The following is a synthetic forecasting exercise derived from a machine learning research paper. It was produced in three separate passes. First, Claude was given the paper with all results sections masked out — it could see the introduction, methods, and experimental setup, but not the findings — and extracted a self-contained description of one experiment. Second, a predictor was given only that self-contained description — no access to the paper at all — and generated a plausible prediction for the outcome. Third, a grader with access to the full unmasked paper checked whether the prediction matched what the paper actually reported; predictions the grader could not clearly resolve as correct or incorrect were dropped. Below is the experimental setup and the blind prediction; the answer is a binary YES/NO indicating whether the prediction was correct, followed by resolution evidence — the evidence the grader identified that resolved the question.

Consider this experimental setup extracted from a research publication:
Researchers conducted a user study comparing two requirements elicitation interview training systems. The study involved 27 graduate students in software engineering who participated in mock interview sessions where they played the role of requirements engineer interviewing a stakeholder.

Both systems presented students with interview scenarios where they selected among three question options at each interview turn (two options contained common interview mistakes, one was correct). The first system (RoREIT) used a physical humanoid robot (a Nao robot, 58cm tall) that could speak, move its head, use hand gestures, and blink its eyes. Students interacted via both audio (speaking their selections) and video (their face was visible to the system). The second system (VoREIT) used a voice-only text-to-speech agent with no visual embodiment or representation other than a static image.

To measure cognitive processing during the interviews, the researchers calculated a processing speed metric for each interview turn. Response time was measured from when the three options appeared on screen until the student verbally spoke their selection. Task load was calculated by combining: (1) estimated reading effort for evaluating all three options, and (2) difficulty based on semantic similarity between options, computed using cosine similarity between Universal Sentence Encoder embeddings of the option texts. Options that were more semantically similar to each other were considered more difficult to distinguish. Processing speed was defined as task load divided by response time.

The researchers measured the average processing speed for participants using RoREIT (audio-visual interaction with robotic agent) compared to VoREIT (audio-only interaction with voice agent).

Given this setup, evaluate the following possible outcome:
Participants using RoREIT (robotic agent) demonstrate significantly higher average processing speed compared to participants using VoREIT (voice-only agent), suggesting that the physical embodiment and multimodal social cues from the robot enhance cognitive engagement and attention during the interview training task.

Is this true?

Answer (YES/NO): NO